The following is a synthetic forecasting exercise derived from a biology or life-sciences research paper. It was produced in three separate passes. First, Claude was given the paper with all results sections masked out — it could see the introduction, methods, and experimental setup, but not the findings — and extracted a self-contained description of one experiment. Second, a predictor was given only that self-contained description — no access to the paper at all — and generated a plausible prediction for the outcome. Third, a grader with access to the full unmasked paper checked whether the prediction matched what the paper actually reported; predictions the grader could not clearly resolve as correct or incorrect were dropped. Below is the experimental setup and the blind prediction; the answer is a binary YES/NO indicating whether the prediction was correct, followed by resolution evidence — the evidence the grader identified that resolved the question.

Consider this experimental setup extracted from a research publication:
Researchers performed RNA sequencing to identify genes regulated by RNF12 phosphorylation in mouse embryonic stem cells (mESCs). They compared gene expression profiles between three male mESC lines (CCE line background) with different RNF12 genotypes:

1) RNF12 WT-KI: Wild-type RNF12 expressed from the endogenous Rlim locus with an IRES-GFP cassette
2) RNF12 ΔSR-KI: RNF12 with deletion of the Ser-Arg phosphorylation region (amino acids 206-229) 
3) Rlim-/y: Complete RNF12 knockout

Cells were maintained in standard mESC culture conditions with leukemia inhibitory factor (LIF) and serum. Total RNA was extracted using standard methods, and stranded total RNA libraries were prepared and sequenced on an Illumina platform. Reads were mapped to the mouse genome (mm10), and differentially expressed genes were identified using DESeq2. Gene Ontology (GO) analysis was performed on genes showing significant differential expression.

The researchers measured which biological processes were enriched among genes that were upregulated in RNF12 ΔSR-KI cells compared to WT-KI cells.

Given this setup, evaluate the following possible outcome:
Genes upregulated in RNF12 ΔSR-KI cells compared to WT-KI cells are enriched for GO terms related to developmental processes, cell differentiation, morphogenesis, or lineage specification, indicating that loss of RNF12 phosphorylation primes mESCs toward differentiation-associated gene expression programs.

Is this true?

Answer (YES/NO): YES